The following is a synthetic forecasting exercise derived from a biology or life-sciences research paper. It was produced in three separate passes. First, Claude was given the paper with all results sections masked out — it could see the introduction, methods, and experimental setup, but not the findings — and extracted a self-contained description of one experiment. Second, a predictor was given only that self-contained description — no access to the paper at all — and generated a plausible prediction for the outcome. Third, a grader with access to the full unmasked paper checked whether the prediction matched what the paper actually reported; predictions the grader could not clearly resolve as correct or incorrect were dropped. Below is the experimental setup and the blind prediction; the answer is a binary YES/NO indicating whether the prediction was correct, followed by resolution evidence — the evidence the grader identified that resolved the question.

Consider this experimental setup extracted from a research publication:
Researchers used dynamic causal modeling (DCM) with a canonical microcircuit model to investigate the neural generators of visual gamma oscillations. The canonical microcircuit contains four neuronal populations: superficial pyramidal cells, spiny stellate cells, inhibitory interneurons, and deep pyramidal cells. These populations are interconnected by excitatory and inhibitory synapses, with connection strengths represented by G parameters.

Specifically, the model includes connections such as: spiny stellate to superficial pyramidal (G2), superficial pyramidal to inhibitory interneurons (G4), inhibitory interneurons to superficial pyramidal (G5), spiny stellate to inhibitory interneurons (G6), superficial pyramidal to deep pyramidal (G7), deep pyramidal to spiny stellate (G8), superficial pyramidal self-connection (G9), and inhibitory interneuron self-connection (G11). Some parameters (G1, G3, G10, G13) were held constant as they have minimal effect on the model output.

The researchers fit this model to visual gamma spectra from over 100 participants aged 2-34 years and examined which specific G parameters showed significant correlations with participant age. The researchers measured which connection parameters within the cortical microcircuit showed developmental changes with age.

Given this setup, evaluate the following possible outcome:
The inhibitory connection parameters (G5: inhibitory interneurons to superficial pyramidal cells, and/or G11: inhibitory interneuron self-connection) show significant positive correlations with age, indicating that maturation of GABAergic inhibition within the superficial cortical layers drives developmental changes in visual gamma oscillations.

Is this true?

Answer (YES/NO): NO